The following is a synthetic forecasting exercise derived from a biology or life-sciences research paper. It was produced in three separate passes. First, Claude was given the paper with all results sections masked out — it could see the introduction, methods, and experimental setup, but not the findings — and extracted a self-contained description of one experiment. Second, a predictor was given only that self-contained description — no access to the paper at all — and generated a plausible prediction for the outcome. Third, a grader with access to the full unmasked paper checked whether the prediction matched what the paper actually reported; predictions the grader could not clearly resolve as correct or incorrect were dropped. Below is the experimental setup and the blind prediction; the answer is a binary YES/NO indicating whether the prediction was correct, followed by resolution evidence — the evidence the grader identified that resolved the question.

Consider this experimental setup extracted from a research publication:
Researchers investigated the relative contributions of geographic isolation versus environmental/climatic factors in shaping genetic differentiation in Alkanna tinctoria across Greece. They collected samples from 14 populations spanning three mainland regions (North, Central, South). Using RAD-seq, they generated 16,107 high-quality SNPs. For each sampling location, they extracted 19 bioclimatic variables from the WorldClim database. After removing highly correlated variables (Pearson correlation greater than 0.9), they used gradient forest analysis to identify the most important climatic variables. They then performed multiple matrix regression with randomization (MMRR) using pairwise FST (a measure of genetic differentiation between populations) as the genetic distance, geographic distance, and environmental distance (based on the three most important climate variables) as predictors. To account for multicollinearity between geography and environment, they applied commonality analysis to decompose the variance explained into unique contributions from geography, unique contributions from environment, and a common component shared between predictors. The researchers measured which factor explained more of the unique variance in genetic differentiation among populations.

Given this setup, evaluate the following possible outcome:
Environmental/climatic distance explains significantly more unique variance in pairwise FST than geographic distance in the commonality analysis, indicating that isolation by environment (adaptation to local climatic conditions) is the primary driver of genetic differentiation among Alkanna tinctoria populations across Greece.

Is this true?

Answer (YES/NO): NO